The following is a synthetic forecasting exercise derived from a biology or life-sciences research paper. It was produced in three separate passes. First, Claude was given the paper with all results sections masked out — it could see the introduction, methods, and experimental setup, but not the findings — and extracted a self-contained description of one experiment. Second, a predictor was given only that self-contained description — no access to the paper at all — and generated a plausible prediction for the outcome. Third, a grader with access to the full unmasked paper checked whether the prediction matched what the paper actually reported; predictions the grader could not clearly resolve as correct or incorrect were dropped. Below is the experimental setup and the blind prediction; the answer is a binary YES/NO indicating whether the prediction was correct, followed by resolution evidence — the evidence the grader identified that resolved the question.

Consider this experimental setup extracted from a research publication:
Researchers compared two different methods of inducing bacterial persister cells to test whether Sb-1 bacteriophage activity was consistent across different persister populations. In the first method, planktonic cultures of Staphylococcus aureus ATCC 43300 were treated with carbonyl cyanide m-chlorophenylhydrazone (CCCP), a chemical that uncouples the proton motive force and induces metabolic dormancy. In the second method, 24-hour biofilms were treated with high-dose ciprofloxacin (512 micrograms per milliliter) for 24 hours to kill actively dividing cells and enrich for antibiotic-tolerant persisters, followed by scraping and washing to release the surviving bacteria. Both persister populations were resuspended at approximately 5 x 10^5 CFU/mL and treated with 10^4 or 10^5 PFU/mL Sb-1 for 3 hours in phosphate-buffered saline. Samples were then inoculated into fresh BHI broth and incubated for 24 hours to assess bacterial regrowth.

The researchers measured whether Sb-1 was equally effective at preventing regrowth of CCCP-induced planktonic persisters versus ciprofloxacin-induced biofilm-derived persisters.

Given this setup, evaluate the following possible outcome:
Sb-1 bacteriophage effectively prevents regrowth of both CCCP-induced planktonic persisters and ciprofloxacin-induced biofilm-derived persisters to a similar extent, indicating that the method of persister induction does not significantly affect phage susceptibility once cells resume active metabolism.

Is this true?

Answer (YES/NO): YES